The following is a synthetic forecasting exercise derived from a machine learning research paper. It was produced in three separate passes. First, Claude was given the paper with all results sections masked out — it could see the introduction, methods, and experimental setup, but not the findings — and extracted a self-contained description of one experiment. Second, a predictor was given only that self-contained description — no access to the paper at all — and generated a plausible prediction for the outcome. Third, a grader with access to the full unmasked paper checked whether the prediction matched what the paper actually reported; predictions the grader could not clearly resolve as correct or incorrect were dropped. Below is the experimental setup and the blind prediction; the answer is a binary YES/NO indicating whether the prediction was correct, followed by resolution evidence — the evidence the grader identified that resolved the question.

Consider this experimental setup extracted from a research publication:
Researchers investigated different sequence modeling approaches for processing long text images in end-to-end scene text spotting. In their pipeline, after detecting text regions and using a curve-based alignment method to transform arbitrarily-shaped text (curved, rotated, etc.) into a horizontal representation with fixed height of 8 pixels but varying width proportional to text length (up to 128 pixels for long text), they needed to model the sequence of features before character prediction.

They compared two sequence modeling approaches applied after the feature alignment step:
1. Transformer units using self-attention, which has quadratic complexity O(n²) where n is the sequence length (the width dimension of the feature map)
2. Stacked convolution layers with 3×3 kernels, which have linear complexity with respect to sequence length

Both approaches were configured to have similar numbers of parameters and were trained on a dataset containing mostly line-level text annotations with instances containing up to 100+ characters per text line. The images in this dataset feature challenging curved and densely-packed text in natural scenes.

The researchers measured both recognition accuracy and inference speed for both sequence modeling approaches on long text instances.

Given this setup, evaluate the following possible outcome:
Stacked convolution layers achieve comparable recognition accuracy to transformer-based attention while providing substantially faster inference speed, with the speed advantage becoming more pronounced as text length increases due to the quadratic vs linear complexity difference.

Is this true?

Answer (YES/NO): NO